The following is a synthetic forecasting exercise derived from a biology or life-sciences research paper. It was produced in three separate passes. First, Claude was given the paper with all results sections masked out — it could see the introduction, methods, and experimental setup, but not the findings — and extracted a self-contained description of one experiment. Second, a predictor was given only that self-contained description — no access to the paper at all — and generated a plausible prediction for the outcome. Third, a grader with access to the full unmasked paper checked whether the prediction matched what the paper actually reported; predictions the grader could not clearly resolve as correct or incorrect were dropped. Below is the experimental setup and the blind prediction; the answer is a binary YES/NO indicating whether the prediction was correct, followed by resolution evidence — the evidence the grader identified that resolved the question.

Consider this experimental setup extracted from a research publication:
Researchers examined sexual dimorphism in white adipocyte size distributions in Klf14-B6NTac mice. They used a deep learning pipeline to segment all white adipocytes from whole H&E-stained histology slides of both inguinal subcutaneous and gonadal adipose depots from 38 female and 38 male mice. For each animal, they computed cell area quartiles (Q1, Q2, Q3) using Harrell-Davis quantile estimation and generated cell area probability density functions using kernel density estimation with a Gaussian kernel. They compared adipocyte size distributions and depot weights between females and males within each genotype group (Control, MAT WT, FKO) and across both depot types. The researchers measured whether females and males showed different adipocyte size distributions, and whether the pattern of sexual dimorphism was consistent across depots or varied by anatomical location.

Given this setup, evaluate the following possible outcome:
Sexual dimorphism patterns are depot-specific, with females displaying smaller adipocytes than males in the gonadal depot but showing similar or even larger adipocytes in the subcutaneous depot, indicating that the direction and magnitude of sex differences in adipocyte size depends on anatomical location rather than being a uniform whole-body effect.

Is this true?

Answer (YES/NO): NO